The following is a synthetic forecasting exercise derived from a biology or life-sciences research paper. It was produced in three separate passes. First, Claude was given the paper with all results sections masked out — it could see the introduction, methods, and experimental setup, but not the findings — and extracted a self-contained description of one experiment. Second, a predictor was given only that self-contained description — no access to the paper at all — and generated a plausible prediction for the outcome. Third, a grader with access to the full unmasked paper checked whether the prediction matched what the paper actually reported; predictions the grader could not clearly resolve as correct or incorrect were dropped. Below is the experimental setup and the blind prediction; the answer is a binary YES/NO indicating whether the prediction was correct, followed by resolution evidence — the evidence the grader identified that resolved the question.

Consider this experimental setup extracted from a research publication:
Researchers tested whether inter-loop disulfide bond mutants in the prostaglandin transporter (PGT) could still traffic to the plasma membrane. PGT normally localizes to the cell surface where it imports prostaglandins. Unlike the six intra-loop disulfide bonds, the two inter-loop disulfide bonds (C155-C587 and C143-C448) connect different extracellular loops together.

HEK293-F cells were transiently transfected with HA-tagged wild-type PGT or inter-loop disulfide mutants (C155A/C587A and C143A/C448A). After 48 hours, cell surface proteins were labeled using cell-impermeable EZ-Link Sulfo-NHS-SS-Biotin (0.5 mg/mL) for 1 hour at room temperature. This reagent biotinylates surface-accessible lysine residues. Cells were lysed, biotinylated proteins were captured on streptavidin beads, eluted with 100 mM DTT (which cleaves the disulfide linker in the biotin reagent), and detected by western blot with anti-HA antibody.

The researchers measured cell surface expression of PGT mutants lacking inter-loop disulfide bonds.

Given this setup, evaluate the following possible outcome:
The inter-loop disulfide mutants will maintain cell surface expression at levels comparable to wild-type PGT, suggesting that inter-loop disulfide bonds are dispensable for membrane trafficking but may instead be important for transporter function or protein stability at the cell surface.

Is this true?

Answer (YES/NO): YES